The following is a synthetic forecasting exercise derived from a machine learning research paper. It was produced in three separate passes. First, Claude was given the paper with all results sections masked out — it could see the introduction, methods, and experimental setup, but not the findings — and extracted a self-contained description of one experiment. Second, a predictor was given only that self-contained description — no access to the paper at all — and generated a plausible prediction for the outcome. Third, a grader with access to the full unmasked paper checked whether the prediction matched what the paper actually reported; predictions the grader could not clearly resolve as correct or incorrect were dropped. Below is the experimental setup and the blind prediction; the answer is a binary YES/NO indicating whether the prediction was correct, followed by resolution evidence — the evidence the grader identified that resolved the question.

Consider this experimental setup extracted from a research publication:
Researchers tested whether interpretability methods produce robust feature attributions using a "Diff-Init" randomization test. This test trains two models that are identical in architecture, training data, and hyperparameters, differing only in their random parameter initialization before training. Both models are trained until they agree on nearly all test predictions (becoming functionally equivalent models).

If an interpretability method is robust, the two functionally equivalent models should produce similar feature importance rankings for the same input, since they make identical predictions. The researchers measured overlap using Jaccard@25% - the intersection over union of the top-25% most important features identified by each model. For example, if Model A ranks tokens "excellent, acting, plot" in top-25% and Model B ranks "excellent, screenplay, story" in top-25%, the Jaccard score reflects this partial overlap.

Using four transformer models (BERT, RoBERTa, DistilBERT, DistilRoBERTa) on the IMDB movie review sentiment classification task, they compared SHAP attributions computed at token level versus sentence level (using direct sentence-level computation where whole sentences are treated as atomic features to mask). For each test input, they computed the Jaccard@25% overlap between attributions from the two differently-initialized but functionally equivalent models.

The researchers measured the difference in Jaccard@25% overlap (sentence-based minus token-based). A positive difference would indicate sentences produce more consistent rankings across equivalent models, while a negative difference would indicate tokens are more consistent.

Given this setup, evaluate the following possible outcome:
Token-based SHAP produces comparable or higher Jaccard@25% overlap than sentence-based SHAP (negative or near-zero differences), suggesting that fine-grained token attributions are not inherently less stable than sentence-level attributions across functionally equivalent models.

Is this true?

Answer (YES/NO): NO